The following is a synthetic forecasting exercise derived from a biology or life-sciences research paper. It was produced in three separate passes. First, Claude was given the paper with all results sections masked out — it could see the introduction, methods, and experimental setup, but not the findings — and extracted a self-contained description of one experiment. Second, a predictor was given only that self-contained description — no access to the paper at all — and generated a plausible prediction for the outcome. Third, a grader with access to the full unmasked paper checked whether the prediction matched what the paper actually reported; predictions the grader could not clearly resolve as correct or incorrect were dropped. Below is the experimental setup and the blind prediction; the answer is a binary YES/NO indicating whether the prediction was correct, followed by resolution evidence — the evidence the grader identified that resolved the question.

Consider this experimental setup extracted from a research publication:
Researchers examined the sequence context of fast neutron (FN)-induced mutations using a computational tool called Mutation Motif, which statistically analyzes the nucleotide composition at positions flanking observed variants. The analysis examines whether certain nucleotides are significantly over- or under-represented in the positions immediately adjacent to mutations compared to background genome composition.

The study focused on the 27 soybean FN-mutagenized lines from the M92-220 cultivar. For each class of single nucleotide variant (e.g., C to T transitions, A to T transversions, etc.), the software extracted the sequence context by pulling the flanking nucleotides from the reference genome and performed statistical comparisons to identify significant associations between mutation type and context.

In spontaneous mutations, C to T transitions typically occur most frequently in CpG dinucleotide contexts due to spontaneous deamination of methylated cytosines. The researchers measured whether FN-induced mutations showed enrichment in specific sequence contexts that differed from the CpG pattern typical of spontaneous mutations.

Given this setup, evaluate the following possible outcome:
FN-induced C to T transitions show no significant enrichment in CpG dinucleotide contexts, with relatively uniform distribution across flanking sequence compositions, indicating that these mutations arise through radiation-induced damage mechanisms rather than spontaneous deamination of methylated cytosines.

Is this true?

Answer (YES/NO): NO